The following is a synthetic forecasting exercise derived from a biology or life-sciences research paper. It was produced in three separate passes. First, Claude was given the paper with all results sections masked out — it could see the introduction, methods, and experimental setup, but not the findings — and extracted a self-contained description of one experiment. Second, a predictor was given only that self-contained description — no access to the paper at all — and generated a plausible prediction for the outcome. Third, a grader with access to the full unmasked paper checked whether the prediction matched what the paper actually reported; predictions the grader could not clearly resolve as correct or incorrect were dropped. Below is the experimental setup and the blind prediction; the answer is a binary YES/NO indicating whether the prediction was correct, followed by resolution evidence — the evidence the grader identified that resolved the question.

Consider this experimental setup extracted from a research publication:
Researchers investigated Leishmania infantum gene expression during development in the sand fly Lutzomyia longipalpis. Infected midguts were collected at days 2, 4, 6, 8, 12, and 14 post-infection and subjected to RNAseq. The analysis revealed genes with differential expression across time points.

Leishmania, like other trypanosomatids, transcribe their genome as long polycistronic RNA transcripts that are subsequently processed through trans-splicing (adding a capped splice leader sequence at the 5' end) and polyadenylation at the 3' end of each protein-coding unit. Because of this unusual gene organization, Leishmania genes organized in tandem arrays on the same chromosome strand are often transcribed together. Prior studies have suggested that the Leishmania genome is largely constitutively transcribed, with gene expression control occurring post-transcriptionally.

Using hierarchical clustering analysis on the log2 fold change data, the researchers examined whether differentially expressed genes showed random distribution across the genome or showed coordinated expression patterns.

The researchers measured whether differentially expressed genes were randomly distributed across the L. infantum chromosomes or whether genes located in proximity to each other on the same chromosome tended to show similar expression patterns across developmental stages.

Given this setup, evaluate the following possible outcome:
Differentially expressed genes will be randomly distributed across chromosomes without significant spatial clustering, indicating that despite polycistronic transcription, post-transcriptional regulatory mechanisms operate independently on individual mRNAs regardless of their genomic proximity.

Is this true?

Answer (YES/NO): NO